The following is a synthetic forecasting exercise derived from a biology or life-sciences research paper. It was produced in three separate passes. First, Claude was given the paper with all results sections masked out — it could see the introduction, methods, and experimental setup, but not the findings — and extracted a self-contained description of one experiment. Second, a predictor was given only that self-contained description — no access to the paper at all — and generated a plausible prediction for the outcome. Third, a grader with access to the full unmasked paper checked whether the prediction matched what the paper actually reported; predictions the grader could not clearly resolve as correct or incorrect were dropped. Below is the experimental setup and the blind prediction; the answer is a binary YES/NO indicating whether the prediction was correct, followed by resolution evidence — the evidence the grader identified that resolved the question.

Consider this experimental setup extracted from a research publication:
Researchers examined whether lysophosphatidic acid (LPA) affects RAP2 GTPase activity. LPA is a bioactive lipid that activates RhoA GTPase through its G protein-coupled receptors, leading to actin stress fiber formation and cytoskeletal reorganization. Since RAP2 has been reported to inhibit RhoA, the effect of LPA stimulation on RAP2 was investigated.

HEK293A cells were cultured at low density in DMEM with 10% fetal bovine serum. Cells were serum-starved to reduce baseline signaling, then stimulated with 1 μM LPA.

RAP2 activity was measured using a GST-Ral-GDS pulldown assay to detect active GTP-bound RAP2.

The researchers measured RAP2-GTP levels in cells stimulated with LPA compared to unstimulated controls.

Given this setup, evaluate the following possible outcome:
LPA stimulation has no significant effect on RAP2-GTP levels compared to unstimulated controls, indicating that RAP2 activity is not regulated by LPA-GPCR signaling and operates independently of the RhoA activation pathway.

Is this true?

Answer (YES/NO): NO